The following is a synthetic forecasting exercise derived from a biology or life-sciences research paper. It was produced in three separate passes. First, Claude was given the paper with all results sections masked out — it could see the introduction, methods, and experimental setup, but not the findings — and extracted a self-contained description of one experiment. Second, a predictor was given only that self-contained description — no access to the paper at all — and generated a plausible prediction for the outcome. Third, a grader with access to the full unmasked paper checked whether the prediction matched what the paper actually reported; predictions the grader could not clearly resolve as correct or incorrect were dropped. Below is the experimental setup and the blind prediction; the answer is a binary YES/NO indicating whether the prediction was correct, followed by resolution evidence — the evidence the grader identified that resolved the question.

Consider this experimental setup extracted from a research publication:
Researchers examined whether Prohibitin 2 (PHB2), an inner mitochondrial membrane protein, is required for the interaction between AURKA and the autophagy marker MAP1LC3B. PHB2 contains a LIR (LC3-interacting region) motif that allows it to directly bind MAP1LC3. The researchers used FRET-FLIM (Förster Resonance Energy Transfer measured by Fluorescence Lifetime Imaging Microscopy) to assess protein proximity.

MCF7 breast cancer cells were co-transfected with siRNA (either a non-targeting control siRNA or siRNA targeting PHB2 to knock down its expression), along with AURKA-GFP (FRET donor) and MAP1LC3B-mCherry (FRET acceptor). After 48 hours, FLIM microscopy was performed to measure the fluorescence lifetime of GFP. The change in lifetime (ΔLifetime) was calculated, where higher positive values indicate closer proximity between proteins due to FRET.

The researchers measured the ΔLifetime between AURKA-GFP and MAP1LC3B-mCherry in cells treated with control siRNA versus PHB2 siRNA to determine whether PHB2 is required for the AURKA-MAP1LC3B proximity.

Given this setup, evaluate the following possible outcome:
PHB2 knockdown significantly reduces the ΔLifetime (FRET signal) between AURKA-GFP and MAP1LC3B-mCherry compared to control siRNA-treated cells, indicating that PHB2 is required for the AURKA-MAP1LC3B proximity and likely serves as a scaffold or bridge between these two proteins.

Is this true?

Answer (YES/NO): YES